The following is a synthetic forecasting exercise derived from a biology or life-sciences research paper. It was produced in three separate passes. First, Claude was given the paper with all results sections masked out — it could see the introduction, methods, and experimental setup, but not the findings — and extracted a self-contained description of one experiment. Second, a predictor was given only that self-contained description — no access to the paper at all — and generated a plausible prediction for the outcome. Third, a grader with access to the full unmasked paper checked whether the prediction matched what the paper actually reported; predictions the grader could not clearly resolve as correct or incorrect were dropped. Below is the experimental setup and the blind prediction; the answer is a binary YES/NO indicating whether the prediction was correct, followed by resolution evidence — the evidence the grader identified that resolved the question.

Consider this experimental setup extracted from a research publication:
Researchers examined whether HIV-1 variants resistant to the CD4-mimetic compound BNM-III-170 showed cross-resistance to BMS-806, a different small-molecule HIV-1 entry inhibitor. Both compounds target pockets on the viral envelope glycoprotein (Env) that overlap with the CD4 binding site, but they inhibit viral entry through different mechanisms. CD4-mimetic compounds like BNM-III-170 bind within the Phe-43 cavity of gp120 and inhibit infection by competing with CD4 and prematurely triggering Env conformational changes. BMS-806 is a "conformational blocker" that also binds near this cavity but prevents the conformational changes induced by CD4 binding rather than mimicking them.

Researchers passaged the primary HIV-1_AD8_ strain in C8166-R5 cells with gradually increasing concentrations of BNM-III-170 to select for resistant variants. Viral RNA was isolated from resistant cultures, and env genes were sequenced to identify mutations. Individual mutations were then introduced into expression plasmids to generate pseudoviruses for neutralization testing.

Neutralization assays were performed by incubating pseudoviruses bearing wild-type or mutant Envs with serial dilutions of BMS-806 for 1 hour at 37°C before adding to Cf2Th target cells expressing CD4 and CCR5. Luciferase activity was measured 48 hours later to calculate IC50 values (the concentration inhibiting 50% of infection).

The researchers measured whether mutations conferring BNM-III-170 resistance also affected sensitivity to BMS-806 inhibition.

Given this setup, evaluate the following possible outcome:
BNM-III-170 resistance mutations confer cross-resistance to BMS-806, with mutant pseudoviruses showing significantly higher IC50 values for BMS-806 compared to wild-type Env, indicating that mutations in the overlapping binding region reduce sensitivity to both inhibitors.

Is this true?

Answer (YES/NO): YES